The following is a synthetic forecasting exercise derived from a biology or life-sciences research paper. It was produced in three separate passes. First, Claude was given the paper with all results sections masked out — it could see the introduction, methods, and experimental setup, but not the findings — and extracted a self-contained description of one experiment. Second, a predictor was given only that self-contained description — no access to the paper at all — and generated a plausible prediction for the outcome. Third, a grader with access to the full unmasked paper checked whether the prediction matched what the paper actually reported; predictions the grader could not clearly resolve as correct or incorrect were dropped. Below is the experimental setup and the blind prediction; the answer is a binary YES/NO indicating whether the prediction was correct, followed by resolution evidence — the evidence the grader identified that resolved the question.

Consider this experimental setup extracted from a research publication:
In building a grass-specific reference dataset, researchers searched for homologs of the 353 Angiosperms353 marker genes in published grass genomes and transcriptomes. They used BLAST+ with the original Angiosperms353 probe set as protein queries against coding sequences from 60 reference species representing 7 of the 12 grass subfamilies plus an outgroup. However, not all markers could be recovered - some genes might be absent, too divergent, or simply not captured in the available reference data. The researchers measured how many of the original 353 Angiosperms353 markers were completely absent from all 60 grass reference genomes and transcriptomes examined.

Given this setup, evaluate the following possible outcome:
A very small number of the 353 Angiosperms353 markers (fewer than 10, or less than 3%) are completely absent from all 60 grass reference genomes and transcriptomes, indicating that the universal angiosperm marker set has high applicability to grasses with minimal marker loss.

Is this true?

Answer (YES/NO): YES